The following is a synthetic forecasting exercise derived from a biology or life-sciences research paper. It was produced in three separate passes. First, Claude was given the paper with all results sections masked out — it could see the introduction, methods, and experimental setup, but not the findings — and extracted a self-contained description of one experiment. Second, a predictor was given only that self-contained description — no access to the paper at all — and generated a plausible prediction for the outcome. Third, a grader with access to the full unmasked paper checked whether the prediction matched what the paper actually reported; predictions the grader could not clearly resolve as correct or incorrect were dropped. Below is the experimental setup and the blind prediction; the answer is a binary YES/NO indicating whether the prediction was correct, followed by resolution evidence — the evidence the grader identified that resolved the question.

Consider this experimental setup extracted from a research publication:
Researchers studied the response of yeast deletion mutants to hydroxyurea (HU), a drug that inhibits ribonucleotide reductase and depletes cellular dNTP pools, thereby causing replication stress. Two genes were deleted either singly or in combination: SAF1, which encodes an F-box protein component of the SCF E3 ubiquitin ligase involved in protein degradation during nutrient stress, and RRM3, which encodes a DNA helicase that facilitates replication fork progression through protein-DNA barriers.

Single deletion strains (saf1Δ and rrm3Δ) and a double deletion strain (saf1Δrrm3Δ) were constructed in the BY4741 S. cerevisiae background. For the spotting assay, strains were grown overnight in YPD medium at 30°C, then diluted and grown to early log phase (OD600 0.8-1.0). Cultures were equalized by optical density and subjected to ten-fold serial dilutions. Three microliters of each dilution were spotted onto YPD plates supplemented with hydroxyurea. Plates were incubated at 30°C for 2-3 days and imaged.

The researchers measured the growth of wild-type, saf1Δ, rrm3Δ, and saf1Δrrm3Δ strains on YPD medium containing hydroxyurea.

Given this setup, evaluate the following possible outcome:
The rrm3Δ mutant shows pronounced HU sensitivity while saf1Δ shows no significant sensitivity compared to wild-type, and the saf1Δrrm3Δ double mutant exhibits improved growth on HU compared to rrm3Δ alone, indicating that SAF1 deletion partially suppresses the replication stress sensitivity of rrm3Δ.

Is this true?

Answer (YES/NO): NO